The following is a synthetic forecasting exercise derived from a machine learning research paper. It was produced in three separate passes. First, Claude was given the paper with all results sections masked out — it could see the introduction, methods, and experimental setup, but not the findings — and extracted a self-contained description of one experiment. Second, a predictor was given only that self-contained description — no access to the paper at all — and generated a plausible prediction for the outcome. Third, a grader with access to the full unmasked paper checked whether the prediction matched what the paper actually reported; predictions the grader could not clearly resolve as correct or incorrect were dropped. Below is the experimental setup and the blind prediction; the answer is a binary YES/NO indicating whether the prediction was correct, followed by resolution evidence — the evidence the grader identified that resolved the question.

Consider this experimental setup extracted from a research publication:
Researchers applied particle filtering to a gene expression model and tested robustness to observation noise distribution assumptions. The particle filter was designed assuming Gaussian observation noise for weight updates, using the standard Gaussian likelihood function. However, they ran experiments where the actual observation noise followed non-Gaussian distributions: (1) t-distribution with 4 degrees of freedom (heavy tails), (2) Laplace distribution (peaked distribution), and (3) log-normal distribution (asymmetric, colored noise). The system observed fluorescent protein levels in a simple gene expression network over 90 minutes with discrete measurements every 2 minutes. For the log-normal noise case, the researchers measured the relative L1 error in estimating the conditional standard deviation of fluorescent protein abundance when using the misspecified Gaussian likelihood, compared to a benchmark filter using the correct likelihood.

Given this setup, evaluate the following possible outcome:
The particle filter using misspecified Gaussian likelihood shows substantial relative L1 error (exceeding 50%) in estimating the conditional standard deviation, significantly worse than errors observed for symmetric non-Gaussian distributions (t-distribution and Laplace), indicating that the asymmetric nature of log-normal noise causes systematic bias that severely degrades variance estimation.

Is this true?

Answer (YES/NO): NO